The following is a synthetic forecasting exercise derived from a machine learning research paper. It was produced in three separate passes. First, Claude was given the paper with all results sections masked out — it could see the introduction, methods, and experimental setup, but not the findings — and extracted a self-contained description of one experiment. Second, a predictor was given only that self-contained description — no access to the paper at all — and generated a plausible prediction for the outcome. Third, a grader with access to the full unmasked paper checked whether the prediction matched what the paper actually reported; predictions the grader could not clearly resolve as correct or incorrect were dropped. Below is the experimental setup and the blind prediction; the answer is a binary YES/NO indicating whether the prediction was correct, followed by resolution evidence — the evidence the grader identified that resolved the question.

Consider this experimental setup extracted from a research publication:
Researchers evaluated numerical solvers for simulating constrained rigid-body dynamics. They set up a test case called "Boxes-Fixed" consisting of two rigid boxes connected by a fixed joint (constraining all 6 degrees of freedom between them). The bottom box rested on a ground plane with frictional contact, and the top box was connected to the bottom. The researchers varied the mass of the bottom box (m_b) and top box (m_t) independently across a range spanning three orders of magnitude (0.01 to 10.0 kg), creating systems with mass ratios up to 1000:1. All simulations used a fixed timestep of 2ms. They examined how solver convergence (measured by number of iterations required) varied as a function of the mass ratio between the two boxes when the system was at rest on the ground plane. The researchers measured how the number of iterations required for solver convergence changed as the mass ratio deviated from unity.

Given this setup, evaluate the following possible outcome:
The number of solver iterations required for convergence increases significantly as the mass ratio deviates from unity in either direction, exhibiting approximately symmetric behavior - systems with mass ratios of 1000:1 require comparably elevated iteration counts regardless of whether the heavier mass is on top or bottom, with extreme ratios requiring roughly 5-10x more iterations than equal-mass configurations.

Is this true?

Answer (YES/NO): NO